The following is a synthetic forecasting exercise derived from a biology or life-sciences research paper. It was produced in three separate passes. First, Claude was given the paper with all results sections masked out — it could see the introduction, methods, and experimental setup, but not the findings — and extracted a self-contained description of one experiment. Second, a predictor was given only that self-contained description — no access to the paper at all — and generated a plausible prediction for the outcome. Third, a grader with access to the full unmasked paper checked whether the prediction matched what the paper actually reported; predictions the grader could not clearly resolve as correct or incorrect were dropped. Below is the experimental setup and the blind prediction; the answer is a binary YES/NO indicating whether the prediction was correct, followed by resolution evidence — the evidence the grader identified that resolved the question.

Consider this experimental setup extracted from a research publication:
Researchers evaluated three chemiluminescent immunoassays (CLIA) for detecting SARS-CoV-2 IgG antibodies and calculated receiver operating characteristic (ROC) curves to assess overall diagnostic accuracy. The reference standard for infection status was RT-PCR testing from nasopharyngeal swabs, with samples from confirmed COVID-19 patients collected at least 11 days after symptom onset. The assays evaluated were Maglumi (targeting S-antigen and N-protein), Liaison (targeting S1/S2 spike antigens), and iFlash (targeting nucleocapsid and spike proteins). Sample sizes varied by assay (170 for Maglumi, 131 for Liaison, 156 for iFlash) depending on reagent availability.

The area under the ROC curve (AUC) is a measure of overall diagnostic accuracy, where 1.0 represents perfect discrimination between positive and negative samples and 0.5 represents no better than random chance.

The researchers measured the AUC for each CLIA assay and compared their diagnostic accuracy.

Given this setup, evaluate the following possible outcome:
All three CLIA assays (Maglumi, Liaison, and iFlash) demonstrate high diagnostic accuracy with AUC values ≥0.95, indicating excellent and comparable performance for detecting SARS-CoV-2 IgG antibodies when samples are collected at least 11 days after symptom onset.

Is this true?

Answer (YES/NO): YES